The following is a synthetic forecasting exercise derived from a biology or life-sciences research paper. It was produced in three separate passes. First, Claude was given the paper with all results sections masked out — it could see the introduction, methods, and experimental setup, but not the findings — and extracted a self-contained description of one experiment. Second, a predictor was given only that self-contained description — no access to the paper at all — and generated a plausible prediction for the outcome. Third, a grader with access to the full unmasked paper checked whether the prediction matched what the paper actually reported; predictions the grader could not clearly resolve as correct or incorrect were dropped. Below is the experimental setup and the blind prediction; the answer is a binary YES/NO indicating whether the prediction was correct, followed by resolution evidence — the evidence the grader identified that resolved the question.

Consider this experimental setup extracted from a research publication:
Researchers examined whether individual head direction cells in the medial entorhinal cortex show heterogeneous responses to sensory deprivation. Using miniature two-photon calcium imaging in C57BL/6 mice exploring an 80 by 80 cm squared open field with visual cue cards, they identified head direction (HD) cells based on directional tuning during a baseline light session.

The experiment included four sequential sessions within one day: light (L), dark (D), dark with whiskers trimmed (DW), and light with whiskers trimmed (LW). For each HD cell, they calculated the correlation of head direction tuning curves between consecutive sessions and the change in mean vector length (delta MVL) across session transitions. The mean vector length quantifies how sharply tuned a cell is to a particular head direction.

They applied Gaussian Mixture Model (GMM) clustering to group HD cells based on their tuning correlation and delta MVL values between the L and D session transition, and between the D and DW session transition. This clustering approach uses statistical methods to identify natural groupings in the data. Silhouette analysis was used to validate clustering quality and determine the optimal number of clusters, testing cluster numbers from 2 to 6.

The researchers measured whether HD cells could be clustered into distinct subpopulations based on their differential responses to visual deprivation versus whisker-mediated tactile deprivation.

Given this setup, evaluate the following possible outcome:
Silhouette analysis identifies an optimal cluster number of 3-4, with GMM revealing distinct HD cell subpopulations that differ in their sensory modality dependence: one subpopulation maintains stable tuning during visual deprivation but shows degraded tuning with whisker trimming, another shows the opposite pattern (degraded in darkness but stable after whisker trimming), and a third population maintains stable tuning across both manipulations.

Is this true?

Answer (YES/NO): NO